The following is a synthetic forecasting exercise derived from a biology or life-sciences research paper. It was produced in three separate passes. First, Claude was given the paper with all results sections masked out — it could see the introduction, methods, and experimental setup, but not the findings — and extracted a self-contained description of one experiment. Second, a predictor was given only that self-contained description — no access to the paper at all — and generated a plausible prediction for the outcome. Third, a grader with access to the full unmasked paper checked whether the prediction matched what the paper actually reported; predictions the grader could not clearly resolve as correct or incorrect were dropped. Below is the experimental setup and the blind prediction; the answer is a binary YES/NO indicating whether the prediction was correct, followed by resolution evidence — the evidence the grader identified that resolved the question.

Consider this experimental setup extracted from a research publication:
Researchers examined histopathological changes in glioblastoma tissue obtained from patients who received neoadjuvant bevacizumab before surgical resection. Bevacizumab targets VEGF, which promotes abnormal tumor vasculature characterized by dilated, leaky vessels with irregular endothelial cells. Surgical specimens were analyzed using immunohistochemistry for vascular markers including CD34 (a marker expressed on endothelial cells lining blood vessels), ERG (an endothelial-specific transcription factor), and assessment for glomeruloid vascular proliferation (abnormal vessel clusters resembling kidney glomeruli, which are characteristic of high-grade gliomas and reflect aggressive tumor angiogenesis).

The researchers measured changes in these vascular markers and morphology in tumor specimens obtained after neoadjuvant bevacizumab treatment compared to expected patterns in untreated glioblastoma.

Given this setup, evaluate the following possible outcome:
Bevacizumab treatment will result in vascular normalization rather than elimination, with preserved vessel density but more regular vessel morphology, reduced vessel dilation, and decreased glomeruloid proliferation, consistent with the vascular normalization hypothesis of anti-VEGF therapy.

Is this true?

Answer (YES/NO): NO